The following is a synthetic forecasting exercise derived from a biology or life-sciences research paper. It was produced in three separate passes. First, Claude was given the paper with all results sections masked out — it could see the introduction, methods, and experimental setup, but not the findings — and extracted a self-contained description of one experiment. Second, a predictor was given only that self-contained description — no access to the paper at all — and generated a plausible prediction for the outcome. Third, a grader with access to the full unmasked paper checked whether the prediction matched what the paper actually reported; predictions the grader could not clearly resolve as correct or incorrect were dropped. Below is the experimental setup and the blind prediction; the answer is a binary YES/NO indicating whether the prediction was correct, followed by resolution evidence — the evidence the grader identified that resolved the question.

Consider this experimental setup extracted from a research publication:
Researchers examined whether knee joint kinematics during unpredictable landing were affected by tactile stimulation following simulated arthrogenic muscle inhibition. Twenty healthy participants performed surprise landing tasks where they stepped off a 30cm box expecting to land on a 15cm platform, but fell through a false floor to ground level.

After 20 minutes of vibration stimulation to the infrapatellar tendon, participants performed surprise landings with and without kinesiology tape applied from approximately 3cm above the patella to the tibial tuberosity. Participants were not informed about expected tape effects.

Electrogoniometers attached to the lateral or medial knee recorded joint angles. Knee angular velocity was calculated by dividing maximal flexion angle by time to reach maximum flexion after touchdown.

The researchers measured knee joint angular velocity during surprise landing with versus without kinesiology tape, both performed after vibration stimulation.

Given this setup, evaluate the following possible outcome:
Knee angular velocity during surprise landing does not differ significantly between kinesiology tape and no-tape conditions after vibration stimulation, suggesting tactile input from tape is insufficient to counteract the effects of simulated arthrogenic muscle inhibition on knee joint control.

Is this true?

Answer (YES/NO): NO